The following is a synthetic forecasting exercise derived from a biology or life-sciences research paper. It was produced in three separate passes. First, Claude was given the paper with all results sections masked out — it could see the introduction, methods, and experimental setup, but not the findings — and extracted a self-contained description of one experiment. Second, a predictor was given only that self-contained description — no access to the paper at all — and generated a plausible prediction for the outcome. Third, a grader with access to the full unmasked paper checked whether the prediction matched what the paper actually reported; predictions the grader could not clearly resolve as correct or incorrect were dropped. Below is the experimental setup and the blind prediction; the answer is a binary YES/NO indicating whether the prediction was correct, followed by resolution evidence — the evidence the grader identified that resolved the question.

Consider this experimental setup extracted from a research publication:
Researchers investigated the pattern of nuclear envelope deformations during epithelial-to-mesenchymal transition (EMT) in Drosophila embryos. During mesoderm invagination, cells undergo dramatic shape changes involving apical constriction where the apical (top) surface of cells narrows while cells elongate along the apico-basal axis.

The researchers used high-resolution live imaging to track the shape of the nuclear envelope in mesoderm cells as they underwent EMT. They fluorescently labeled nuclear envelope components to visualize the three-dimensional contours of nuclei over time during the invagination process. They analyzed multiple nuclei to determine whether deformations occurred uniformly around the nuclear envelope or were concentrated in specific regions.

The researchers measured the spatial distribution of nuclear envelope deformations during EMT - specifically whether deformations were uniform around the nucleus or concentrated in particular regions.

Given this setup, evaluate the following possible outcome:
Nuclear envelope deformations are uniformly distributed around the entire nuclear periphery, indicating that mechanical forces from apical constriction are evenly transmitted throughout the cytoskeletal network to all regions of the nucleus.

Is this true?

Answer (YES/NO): NO